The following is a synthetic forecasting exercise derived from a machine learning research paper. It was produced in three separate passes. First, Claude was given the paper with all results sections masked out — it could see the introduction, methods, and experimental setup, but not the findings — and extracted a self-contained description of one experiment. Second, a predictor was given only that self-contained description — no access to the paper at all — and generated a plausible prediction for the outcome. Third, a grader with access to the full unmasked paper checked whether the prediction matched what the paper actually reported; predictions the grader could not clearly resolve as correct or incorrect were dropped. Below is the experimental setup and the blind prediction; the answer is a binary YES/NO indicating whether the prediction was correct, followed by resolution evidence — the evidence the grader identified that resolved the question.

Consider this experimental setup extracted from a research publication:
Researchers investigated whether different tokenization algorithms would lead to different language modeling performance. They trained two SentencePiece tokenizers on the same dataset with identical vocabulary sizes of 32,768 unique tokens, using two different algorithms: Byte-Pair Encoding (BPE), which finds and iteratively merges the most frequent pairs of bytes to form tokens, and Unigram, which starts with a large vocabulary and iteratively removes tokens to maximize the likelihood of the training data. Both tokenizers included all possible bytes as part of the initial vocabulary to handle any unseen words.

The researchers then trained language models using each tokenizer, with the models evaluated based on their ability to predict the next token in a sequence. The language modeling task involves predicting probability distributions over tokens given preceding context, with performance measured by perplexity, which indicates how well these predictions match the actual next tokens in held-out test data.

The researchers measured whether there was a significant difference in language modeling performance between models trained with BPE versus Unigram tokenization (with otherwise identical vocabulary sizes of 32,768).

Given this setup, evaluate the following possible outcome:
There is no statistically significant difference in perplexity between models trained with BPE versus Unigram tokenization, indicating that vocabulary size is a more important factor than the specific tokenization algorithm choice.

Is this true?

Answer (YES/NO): NO